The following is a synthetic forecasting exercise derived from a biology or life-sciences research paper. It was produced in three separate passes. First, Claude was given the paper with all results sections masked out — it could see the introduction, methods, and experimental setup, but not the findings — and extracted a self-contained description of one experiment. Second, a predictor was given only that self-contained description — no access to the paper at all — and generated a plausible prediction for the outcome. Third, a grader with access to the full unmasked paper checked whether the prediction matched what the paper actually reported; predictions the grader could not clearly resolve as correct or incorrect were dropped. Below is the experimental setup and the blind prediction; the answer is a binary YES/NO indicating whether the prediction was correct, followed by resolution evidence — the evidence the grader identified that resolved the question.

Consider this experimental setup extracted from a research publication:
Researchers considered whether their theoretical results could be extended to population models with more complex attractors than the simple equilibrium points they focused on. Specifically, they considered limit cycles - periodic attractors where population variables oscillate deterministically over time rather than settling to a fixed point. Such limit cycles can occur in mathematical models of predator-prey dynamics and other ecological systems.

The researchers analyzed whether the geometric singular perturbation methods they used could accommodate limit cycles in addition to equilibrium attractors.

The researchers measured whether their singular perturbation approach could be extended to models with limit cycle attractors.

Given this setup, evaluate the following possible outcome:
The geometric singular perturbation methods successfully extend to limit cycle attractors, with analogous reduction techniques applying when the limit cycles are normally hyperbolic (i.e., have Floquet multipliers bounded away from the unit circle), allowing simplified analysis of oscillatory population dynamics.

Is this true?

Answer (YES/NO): NO